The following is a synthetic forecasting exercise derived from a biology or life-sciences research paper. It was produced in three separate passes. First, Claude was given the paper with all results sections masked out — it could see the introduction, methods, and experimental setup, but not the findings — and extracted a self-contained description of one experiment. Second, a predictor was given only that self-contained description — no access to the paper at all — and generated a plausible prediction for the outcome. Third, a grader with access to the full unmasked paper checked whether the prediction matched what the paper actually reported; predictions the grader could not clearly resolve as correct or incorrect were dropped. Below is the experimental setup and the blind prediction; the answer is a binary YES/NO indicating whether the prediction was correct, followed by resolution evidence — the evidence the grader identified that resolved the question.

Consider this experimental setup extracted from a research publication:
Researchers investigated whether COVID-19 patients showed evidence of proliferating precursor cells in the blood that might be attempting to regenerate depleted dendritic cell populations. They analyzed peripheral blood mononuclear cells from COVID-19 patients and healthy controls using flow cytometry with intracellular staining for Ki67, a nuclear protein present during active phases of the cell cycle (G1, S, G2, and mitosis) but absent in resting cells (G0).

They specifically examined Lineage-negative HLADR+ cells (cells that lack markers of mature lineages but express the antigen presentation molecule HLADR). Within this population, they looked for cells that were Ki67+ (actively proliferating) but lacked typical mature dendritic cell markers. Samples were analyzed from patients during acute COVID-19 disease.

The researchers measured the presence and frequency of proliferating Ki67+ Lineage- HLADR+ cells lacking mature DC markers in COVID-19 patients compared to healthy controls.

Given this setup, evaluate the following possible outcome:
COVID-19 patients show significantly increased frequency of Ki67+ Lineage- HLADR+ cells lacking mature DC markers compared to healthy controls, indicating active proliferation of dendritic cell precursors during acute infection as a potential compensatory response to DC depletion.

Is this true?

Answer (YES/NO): YES